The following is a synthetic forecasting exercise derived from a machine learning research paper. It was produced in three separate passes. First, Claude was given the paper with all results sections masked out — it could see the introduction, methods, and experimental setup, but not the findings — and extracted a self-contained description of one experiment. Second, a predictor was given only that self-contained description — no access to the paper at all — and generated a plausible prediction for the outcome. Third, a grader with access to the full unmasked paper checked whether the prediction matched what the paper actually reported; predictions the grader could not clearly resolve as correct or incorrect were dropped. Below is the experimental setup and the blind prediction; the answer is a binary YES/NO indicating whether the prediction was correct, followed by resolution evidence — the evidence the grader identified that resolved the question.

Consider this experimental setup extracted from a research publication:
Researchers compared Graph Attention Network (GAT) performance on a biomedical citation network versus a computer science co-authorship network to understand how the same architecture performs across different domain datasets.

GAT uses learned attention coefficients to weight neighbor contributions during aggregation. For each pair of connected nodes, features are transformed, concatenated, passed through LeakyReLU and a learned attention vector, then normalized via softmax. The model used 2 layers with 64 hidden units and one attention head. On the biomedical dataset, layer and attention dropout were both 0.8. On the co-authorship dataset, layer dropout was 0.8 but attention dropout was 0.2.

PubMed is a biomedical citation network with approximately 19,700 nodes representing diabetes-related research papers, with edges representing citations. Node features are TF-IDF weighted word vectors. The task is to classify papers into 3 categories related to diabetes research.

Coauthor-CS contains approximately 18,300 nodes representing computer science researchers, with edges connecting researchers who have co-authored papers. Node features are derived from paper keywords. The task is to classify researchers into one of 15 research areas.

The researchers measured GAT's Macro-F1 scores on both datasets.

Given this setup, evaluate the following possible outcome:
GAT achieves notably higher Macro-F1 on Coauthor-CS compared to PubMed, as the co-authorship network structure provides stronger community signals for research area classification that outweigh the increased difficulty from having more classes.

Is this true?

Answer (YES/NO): YES